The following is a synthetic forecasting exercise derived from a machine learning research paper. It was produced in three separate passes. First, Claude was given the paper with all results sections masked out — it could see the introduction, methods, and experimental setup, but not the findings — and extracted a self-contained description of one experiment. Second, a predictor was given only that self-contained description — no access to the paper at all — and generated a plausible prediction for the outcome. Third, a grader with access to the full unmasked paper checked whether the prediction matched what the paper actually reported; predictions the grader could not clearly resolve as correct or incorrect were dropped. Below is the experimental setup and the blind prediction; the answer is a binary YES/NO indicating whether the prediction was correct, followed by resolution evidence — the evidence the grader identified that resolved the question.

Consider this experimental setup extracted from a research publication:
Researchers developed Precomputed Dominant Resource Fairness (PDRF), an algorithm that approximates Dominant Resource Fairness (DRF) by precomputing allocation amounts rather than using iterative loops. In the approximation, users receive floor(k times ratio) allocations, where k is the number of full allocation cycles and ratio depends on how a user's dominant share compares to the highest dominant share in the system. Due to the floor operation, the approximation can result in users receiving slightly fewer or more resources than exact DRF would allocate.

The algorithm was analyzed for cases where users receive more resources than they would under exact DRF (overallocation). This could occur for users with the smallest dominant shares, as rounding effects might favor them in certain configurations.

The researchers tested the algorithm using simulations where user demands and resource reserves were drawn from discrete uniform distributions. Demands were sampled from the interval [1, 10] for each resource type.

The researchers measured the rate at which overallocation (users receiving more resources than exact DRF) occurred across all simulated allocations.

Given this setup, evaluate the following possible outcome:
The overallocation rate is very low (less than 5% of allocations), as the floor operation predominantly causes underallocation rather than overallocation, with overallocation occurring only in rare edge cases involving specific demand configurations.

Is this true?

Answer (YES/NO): YES